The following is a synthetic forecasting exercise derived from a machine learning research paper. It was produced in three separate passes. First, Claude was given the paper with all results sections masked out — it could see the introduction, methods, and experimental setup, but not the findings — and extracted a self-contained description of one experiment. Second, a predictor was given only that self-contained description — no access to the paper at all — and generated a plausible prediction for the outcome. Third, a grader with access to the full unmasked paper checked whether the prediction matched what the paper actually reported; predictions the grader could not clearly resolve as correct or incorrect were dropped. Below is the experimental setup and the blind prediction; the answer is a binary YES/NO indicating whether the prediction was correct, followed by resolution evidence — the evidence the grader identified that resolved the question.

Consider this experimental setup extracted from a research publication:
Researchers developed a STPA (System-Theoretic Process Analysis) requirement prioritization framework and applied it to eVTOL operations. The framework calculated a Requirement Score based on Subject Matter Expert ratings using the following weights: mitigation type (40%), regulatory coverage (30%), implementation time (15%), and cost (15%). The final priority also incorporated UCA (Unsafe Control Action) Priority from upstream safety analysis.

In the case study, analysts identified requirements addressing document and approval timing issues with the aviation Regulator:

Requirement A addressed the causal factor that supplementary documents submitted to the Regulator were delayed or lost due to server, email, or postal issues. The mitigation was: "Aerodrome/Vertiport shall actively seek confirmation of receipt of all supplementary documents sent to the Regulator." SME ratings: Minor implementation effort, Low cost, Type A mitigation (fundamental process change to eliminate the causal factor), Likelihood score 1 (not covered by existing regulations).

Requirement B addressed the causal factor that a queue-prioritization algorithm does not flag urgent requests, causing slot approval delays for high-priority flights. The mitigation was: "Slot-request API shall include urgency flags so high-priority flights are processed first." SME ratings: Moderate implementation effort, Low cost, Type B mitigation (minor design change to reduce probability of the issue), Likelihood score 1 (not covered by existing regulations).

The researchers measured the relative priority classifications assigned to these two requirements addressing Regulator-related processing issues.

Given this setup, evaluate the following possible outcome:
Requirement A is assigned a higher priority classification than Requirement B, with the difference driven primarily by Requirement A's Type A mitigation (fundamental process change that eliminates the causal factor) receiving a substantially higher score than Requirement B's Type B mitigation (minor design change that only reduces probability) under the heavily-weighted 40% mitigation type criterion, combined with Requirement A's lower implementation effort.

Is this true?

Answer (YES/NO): YES